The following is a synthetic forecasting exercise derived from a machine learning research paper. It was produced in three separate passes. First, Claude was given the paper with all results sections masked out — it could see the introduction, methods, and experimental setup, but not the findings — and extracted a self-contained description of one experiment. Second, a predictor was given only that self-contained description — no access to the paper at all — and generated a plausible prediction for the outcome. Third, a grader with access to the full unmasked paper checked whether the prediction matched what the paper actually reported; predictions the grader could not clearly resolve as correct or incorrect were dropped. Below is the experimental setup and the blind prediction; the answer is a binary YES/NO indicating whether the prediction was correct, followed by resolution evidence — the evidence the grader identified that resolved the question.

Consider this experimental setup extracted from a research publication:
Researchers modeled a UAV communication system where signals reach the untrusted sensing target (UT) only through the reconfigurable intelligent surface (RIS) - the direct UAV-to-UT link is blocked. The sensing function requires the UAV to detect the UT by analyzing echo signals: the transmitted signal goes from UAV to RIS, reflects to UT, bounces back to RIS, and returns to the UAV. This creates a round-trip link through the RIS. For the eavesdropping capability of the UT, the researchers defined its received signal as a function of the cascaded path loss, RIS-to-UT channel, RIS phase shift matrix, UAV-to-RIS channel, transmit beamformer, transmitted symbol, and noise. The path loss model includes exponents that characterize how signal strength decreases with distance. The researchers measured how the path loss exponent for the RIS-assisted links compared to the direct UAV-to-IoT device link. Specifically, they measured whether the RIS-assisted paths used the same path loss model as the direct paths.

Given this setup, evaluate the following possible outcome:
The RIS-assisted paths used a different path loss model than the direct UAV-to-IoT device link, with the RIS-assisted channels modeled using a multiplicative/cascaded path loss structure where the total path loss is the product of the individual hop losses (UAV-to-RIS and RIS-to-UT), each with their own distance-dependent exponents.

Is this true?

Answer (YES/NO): NO